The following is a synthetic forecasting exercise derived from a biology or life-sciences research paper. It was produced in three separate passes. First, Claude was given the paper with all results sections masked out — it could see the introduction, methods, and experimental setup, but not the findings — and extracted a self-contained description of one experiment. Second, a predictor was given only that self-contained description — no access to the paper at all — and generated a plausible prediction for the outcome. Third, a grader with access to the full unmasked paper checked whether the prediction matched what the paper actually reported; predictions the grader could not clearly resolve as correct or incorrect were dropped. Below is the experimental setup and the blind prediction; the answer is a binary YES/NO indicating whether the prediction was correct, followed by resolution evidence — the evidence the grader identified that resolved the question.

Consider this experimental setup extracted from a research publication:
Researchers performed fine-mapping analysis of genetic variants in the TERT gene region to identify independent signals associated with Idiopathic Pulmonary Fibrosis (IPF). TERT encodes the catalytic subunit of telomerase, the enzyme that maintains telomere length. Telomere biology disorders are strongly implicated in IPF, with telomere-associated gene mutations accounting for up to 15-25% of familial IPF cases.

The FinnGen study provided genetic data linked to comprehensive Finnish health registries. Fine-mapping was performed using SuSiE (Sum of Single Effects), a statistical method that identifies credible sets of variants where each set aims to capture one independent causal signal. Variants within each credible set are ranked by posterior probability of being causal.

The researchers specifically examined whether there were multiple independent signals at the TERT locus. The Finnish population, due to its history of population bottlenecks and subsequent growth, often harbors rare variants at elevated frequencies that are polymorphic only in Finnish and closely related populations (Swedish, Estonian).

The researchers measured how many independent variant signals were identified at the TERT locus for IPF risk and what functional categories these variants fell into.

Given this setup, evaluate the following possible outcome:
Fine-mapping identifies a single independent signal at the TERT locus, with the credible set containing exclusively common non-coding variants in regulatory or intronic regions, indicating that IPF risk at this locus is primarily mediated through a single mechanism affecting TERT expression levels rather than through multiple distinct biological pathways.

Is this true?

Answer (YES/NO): NO